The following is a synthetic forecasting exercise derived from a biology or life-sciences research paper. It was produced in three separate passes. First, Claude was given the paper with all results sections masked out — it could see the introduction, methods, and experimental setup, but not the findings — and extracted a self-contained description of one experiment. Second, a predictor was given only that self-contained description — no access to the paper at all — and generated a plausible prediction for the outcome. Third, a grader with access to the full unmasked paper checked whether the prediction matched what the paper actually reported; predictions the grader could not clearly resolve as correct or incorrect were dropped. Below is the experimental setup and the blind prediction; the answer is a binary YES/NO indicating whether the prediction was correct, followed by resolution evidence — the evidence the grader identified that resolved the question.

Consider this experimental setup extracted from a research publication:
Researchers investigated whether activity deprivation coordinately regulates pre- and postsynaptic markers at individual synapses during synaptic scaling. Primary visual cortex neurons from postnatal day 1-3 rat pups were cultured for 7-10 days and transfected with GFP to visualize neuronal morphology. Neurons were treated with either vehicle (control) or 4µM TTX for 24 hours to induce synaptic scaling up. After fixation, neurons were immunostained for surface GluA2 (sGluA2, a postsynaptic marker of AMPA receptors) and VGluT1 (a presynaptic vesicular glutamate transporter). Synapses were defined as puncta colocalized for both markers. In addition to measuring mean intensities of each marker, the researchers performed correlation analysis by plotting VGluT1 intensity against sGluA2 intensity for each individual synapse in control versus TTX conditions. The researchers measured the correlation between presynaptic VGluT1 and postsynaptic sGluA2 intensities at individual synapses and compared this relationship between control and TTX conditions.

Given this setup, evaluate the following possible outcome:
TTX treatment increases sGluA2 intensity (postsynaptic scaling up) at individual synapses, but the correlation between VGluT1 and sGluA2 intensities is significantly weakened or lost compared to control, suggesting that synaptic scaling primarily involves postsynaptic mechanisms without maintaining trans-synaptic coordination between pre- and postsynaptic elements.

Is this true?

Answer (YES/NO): NO